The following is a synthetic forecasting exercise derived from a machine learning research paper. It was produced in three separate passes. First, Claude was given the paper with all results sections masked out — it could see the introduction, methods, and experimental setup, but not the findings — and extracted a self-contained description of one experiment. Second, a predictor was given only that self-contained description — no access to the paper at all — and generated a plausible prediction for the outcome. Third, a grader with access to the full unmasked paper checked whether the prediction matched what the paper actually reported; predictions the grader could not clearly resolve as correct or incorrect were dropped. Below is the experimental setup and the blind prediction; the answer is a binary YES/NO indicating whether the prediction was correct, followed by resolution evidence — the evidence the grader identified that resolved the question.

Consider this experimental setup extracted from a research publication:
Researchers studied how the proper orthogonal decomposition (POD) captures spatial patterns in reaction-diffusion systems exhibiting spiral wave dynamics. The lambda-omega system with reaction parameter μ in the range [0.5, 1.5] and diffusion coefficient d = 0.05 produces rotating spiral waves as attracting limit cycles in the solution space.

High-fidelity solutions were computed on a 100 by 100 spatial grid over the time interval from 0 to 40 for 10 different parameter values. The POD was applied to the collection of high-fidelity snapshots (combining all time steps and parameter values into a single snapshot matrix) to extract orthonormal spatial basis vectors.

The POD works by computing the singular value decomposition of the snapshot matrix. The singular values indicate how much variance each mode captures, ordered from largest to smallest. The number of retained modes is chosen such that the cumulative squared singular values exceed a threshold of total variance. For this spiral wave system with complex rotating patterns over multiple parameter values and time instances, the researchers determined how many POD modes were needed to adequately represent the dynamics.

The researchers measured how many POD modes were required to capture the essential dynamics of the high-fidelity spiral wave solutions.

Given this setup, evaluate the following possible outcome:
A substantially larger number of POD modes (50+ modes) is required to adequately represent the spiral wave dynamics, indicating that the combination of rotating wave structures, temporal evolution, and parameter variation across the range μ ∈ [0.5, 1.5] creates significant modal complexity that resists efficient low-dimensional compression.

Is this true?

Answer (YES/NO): NO